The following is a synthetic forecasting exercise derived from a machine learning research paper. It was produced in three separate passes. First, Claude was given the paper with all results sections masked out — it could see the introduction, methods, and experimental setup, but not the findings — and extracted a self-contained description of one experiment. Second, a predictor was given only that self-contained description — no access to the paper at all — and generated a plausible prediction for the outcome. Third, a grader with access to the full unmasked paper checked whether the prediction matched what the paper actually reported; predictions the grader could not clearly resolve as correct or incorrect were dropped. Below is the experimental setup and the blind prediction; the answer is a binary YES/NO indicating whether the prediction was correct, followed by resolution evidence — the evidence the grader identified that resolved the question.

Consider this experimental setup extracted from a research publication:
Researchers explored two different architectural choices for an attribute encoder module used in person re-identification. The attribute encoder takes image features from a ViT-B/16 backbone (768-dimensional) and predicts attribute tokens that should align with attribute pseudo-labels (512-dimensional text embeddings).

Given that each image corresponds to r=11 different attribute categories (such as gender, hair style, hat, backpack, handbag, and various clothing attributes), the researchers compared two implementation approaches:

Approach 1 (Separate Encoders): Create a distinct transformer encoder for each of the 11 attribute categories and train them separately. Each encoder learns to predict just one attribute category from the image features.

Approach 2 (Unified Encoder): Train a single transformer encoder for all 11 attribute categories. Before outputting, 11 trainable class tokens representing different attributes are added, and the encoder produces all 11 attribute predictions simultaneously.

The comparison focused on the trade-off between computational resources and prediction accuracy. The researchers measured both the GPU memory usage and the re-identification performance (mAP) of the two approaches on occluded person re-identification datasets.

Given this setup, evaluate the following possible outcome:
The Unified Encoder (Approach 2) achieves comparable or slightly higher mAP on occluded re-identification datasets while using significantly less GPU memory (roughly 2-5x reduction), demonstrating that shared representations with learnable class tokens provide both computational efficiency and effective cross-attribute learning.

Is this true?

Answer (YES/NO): NO